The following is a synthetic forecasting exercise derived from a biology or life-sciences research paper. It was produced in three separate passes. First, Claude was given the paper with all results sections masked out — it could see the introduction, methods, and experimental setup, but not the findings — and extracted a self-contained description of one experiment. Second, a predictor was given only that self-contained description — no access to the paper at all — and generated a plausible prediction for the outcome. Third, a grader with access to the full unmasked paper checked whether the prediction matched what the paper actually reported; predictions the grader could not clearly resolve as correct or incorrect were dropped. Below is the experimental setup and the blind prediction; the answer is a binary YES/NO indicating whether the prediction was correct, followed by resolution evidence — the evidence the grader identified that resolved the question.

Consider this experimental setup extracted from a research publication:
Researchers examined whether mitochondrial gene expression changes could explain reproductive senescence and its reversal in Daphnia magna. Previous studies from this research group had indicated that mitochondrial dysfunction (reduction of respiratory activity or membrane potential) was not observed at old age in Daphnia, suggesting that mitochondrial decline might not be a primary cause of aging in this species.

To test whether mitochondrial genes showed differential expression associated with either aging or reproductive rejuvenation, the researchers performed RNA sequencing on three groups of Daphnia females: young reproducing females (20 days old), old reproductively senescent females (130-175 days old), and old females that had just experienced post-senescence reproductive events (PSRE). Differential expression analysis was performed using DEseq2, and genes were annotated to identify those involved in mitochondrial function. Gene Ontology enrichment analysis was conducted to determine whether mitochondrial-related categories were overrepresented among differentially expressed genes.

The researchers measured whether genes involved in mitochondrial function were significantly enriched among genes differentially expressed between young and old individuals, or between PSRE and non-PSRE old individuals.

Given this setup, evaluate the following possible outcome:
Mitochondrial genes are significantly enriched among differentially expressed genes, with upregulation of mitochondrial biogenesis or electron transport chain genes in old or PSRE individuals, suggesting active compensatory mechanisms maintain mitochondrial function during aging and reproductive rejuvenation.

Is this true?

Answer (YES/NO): NO